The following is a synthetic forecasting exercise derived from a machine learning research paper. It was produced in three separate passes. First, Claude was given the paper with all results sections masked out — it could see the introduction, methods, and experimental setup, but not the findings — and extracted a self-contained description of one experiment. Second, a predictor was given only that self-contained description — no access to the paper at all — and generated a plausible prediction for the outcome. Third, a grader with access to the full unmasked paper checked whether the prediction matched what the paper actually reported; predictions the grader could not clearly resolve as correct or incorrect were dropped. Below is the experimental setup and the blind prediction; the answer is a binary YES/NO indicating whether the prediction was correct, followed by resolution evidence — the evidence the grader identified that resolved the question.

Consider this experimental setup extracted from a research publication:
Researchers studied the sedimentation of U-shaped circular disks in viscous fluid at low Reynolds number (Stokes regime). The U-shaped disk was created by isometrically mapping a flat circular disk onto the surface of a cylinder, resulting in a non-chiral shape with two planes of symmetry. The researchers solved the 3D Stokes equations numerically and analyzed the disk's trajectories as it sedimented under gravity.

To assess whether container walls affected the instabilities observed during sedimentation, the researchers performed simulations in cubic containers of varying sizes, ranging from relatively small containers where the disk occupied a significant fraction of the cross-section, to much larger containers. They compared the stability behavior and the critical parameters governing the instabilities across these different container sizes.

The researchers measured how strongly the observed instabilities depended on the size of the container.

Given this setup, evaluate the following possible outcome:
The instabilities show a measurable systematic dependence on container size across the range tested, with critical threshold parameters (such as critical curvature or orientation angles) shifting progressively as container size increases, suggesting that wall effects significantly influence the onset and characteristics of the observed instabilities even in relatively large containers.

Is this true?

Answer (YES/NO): NO